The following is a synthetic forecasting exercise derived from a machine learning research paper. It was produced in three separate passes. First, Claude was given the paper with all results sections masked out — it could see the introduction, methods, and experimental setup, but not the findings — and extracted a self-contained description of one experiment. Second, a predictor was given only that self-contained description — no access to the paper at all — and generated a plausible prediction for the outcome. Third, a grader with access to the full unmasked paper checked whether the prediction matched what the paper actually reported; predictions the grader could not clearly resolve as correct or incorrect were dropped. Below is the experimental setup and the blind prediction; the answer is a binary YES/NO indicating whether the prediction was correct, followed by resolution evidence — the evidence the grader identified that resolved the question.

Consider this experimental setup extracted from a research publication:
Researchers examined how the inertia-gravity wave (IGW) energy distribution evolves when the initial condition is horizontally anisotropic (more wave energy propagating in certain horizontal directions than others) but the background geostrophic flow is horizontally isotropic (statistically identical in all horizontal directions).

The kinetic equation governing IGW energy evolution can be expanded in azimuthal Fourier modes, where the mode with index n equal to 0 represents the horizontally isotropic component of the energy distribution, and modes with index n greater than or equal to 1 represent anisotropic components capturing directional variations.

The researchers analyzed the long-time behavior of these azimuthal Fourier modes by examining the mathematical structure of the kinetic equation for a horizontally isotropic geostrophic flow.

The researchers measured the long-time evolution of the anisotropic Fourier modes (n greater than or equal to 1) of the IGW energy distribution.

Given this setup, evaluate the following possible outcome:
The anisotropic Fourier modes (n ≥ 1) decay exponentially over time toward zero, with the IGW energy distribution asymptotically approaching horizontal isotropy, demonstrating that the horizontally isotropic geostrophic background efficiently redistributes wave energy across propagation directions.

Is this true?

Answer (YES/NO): YES